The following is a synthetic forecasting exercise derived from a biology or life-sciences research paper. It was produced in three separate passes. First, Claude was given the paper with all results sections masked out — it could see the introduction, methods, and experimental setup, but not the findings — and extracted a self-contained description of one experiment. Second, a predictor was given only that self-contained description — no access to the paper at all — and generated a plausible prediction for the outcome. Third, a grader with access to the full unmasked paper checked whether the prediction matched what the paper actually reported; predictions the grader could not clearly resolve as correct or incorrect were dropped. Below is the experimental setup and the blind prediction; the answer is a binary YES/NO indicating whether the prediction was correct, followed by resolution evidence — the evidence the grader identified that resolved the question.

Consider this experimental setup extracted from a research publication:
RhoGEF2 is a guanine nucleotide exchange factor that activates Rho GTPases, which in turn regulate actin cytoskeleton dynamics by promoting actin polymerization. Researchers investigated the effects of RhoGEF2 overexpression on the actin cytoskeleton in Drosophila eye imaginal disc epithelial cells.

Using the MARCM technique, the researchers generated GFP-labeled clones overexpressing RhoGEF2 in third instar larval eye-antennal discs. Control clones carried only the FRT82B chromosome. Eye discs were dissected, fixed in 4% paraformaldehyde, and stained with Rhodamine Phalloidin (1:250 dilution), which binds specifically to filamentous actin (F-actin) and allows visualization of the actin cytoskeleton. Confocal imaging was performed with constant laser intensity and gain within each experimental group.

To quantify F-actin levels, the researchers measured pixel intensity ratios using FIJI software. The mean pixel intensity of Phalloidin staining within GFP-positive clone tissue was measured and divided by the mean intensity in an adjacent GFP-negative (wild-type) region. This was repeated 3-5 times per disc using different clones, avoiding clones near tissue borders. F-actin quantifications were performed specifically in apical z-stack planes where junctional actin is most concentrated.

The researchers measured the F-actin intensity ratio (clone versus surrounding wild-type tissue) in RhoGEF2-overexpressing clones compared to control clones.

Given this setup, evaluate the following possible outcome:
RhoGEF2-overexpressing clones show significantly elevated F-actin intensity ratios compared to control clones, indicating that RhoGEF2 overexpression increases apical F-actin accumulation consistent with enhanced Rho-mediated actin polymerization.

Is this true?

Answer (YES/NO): YES